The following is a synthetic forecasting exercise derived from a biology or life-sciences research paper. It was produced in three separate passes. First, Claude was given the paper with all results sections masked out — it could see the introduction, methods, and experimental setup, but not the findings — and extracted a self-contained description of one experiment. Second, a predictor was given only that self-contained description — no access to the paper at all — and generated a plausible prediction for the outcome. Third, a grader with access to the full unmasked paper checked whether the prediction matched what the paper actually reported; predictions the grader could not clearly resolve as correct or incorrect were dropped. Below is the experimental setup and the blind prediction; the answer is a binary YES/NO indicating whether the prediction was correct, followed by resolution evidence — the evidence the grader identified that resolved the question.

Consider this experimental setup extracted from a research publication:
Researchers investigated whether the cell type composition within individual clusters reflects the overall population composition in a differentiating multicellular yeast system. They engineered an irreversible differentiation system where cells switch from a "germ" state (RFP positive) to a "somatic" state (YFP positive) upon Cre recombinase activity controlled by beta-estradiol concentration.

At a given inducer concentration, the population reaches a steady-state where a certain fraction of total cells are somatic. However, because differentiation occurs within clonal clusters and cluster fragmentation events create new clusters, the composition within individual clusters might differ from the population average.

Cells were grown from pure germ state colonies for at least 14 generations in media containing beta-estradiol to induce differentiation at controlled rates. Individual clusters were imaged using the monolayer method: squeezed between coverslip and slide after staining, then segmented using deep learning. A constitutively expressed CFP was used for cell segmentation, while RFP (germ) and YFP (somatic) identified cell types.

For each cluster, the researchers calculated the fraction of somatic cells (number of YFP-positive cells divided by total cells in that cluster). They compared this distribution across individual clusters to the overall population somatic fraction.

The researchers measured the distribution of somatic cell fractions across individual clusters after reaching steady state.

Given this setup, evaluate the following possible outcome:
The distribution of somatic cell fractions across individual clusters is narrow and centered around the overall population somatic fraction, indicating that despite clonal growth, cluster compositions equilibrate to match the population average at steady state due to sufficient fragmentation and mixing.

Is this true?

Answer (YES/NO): NO